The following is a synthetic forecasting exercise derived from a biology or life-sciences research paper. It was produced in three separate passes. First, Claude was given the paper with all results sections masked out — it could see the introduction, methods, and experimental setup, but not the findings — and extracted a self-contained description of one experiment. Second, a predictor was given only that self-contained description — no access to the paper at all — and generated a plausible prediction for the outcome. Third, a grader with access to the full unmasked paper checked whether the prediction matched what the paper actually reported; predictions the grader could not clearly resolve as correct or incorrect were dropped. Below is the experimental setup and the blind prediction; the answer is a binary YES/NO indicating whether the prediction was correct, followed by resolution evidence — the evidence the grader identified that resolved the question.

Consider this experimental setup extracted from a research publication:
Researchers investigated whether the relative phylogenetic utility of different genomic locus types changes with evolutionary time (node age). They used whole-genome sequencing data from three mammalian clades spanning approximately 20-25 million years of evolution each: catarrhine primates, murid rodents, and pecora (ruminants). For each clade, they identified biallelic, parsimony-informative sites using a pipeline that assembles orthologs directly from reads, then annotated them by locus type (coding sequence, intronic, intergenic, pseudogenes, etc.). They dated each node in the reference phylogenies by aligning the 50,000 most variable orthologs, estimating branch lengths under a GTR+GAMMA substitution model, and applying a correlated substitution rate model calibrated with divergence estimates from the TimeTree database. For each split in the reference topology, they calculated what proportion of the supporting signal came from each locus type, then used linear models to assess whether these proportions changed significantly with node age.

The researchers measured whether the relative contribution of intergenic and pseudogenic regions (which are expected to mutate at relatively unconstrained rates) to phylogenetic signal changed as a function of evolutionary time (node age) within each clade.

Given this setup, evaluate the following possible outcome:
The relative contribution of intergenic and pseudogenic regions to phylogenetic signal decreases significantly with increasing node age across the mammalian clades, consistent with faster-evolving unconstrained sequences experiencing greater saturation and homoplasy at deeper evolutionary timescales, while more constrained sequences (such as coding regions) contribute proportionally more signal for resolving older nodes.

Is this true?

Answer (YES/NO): NO